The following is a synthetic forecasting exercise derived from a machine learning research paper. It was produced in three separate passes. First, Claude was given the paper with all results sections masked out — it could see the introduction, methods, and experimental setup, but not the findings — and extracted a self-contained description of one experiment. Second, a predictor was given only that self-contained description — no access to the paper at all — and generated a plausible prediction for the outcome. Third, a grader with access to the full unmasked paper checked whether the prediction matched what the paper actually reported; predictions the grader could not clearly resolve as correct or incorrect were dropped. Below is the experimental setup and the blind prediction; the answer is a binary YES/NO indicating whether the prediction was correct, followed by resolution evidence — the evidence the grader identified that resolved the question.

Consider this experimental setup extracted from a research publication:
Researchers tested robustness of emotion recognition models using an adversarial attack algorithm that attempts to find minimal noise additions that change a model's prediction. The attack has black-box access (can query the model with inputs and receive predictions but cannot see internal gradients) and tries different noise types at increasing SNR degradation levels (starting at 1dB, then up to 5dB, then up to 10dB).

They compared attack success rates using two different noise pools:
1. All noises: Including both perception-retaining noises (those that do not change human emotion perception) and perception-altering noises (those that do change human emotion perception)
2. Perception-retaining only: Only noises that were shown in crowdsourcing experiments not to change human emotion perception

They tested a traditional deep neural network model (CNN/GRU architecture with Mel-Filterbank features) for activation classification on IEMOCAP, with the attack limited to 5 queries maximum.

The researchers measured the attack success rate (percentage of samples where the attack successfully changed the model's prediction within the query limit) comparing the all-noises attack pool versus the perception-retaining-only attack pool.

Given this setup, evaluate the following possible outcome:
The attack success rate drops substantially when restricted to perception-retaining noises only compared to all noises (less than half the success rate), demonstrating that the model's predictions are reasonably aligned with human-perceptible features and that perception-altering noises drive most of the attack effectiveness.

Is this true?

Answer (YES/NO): NO